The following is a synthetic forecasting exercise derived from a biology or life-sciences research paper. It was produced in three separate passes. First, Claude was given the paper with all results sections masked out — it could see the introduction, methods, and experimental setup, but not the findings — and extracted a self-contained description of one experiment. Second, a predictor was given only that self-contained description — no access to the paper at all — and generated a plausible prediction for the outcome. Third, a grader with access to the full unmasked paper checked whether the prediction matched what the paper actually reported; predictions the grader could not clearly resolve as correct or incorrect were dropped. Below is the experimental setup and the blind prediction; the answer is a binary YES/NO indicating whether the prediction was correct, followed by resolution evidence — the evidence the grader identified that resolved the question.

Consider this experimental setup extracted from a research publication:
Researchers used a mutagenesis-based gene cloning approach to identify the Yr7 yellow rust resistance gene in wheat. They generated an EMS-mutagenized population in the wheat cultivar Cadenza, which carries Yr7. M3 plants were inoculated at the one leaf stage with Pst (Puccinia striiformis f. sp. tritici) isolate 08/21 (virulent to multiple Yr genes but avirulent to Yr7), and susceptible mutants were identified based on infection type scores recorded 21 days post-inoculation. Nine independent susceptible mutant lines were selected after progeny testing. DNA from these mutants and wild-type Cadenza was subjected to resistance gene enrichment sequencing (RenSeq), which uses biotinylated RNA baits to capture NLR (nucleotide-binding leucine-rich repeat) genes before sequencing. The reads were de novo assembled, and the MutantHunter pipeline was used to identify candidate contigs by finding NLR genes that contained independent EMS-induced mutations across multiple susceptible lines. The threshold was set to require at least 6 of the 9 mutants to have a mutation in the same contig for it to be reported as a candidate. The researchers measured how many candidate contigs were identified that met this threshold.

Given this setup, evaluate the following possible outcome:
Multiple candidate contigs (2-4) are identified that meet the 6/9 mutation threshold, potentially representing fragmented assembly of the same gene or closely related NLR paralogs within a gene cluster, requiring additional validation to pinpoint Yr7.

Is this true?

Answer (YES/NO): NO